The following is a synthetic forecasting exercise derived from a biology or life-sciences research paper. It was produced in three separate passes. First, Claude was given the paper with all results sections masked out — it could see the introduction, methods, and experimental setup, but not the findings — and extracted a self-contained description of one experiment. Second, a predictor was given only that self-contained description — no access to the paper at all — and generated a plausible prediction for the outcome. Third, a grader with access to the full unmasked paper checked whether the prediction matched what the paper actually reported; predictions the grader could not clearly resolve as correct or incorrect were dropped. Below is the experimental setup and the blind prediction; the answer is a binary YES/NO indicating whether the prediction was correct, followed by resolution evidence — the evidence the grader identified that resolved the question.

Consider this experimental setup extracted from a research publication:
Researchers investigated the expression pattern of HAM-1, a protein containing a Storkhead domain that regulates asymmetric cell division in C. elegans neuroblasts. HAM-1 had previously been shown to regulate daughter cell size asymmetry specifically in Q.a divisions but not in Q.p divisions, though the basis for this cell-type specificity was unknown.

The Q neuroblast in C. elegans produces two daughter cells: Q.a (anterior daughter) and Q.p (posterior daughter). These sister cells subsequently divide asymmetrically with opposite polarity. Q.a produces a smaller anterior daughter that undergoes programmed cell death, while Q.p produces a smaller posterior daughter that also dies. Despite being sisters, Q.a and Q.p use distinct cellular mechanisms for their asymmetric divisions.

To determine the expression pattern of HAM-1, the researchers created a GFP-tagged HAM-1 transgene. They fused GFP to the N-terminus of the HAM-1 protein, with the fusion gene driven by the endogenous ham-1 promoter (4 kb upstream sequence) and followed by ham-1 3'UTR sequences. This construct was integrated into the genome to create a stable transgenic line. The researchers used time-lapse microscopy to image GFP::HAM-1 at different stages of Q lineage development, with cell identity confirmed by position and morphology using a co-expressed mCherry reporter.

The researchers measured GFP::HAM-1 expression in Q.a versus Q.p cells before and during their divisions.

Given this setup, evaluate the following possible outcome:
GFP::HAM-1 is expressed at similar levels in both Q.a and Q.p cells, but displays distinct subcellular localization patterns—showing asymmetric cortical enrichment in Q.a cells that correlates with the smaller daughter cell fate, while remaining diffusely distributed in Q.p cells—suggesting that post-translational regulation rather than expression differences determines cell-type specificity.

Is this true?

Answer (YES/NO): NO